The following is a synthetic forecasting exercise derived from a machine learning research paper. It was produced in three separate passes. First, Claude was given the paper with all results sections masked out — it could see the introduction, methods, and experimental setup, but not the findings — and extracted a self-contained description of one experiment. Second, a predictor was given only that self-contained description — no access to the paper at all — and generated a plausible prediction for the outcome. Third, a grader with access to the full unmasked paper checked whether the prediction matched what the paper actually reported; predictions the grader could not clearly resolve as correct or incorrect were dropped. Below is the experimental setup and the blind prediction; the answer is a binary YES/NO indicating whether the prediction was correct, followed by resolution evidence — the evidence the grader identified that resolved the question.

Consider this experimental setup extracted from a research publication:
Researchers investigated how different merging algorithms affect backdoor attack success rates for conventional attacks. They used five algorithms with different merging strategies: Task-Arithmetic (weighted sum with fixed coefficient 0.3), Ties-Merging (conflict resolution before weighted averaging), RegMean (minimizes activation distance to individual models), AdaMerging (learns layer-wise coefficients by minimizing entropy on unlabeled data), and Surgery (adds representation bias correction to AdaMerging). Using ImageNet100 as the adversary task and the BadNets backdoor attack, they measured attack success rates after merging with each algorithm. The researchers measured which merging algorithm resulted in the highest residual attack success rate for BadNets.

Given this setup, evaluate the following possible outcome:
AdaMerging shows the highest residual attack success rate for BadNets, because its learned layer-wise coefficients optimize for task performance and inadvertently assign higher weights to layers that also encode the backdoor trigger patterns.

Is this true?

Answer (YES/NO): NO